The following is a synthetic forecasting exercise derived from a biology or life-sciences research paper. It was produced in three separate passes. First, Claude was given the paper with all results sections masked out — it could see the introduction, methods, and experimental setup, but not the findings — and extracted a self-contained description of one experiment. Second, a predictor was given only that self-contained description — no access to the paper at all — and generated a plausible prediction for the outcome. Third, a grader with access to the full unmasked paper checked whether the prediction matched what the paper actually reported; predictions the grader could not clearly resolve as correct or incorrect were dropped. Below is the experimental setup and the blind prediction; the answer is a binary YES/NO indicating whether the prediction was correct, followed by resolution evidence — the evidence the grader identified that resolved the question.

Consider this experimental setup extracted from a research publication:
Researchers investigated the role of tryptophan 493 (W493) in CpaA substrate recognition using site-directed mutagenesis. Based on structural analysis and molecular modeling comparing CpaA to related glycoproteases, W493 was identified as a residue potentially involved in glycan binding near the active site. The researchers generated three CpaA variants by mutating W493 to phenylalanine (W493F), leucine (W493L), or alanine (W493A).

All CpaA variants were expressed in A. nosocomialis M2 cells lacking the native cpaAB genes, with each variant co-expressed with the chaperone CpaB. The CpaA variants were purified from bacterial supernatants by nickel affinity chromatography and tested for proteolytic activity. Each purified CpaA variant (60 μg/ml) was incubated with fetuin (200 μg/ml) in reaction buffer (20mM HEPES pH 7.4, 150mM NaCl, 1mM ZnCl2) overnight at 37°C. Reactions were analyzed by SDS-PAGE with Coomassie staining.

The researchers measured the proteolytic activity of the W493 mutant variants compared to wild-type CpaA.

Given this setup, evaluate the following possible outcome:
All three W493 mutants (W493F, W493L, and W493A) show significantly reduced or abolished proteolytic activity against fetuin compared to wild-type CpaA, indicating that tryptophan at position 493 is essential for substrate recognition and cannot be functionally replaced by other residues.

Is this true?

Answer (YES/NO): NO